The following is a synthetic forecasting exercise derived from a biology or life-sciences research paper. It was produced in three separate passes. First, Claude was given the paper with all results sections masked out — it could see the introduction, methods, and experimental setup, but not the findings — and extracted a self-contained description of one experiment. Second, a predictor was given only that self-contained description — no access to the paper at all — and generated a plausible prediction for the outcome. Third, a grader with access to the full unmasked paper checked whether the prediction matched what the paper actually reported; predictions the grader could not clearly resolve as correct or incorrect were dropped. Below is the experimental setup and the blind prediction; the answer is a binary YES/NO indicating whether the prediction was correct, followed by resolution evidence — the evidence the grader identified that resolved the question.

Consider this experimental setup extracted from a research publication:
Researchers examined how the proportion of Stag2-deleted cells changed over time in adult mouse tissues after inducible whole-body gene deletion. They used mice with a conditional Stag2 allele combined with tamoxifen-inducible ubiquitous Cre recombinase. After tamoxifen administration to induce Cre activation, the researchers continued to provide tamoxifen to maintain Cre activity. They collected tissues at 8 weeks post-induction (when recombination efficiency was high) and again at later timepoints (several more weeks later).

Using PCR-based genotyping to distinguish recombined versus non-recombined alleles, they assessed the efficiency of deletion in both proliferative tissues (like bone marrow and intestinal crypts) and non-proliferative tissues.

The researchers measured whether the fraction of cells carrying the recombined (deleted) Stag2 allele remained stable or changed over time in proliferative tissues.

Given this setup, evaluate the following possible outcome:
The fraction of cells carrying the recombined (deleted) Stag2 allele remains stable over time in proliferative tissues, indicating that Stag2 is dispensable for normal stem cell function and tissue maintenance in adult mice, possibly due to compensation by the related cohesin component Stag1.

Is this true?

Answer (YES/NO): NO